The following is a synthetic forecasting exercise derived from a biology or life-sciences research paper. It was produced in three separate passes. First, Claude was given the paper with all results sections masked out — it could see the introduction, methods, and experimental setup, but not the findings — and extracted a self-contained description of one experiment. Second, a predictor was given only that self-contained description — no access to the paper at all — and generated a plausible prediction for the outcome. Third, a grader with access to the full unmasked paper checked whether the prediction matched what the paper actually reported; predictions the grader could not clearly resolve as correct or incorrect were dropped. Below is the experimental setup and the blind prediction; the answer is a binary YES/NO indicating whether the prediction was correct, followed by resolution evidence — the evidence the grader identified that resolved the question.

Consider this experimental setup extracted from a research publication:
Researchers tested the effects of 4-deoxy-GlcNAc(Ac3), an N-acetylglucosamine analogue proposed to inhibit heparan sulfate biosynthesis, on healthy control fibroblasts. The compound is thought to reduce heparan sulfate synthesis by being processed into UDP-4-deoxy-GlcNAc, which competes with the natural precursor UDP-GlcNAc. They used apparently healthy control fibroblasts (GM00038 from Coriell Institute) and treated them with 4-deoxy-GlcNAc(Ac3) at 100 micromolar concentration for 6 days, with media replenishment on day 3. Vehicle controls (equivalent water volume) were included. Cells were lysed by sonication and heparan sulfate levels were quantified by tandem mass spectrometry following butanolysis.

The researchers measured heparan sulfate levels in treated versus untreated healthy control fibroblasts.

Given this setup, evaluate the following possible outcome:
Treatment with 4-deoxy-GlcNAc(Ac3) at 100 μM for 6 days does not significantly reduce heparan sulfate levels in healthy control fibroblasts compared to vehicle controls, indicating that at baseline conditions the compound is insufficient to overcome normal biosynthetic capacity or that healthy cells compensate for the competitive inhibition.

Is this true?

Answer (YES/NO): YES